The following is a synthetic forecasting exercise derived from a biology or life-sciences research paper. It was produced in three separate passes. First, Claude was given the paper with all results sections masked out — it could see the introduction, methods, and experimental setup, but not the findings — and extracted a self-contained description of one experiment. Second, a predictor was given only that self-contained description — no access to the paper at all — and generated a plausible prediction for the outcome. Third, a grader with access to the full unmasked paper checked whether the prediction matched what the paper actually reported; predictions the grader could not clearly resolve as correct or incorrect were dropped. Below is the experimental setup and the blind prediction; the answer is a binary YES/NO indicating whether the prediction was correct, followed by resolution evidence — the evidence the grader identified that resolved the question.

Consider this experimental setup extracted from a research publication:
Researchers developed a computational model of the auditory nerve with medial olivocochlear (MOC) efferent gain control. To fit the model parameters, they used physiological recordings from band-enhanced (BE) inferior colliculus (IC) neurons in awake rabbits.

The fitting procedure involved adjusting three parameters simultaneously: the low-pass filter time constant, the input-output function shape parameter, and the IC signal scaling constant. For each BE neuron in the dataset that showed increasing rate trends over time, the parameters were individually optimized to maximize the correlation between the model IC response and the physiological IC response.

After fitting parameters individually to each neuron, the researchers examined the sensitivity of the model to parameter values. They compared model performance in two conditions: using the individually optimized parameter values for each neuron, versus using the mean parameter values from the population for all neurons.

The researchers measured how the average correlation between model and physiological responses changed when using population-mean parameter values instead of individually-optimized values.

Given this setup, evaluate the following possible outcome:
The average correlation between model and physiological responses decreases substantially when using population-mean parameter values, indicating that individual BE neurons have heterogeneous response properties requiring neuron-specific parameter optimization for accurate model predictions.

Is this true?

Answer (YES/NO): NO